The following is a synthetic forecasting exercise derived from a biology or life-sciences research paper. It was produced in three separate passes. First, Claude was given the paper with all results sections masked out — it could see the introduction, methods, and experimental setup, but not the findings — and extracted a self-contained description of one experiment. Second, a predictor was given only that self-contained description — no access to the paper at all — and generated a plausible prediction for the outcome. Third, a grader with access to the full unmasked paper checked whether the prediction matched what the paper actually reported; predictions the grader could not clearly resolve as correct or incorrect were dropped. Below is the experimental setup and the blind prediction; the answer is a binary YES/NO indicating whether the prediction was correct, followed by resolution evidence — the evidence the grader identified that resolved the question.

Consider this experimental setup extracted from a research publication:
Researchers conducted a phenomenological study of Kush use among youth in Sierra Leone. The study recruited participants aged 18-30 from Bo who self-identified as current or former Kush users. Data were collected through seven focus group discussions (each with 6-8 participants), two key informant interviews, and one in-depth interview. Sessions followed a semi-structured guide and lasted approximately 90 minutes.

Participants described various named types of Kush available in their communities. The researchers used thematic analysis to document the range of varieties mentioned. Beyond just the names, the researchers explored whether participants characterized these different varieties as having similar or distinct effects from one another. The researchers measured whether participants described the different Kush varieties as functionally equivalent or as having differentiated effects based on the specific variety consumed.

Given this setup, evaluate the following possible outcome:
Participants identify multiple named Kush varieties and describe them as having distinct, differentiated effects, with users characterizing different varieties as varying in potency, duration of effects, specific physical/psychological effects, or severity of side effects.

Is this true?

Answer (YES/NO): YES